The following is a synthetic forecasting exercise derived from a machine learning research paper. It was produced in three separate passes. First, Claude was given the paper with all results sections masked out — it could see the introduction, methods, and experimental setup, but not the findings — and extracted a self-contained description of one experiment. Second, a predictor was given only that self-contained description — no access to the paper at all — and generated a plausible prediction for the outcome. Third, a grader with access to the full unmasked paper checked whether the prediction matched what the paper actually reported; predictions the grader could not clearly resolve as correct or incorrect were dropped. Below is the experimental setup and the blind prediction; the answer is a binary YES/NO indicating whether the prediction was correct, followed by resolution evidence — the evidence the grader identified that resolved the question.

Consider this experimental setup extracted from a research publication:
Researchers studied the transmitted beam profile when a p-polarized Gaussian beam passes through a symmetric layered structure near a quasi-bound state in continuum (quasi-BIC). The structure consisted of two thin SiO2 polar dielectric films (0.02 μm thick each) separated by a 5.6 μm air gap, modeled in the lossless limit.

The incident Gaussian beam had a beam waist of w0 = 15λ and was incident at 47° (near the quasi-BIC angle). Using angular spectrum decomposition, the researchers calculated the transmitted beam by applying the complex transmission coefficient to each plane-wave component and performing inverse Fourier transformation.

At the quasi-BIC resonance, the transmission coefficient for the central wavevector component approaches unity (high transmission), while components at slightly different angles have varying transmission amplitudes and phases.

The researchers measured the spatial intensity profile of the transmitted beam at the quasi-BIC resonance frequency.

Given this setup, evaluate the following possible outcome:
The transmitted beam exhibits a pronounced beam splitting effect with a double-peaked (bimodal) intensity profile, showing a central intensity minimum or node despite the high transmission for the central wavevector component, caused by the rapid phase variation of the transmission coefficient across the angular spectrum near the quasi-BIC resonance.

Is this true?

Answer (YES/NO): NO